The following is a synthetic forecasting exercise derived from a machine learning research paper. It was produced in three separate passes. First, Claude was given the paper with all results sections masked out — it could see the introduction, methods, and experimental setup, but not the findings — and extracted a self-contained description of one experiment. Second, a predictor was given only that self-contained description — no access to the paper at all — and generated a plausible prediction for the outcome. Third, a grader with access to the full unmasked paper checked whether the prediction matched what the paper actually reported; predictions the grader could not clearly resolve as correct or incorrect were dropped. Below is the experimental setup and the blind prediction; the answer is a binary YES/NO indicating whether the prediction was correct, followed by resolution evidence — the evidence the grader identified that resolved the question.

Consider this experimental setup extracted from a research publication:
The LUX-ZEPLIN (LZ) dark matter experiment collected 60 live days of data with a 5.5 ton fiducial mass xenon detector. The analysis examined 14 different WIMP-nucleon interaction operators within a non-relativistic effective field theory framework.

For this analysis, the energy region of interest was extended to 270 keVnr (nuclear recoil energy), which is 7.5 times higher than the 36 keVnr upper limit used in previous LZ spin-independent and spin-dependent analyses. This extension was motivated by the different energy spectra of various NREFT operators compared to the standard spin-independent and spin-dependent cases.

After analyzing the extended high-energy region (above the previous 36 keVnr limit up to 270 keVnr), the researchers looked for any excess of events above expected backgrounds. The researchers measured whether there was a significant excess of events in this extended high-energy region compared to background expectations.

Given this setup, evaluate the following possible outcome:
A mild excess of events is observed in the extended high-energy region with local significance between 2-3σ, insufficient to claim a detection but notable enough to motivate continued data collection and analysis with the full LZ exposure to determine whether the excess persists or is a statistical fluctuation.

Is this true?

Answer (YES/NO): NO